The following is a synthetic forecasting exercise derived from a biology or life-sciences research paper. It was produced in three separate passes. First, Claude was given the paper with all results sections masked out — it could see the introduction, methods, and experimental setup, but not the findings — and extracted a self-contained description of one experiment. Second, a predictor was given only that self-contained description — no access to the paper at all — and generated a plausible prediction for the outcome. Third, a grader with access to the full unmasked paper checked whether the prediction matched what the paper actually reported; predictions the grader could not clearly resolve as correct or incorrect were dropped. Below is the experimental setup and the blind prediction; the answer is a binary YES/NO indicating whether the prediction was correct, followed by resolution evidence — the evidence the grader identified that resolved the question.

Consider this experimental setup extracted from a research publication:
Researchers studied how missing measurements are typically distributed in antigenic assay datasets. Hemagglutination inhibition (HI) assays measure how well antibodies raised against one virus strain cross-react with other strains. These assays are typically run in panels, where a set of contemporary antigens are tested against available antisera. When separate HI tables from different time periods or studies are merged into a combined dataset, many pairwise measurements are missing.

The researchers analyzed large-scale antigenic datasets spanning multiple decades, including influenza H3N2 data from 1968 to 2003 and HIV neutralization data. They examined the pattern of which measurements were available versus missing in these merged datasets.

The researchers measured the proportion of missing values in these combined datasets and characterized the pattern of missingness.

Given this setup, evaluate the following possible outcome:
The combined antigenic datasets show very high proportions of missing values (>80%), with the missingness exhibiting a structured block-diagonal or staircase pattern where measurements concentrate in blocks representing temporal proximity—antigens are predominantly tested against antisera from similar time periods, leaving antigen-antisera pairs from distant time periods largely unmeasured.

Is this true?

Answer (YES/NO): NO